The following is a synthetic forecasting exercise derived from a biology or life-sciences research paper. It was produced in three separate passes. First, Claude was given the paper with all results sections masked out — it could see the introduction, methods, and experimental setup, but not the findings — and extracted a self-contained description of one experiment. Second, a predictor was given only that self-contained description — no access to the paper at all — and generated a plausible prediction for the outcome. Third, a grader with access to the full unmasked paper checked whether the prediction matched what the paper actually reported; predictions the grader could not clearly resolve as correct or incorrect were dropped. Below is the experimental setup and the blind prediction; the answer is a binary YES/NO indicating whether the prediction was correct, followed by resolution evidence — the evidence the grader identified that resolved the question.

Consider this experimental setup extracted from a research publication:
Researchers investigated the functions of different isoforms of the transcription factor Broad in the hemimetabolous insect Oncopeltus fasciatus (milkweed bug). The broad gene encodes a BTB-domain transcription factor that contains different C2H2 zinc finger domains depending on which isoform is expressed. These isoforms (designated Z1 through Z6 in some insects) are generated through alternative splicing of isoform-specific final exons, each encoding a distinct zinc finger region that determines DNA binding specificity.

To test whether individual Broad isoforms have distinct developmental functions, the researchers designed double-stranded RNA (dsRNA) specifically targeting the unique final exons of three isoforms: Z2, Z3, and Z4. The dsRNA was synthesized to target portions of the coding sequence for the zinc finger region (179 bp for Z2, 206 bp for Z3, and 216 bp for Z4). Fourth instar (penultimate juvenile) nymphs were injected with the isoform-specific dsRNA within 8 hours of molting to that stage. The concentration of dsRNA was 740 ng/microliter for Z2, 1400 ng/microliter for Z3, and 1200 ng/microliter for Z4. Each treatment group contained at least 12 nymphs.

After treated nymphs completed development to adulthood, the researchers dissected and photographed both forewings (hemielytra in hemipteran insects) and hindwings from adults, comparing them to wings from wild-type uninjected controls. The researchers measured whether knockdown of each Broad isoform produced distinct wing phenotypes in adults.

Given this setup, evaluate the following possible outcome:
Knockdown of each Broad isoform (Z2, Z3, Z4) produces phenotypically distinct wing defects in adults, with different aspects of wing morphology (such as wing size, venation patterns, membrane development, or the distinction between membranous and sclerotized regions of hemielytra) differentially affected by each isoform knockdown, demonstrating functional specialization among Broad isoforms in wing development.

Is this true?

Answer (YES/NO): NO